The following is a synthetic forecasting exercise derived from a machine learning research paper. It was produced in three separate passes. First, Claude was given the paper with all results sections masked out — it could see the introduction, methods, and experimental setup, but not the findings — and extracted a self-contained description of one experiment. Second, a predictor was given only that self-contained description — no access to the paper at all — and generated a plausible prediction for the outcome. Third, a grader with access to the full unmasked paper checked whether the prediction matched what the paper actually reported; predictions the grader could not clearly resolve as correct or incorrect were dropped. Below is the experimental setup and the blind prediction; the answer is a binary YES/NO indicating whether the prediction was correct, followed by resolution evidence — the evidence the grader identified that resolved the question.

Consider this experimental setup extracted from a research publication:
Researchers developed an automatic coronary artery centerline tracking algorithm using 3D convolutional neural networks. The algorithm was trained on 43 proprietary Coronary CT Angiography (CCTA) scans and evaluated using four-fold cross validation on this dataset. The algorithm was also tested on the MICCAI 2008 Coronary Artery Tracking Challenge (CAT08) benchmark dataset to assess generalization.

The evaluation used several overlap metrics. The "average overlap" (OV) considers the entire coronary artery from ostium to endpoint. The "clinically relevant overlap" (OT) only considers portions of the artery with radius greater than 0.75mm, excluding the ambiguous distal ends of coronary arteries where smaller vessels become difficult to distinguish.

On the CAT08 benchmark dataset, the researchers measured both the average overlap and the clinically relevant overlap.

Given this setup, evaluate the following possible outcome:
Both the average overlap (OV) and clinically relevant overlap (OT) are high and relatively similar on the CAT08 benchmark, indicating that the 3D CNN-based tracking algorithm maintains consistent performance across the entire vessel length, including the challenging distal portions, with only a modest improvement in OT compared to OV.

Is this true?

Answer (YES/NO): YES